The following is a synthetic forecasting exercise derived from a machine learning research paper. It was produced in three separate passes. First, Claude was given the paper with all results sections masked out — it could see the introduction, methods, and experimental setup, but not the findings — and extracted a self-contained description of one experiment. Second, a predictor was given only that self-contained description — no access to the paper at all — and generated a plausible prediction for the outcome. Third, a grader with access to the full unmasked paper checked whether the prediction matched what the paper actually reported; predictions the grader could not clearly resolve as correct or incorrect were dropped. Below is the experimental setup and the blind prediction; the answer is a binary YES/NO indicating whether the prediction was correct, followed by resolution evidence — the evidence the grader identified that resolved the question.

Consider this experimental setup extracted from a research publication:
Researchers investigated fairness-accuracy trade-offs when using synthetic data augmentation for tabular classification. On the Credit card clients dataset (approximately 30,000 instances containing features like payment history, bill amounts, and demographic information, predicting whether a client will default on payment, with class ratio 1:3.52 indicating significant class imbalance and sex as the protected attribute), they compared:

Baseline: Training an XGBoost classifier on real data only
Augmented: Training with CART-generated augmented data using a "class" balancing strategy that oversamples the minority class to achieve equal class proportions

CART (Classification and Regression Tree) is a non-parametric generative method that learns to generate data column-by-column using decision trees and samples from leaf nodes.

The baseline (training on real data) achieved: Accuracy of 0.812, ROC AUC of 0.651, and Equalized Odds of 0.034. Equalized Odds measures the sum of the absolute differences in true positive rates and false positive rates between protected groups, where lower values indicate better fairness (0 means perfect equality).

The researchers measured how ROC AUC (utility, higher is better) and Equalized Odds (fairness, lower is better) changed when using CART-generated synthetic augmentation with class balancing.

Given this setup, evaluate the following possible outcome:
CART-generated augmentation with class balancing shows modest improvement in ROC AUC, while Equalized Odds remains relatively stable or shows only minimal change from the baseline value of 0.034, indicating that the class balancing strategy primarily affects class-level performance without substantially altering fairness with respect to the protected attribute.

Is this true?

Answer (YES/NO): NO